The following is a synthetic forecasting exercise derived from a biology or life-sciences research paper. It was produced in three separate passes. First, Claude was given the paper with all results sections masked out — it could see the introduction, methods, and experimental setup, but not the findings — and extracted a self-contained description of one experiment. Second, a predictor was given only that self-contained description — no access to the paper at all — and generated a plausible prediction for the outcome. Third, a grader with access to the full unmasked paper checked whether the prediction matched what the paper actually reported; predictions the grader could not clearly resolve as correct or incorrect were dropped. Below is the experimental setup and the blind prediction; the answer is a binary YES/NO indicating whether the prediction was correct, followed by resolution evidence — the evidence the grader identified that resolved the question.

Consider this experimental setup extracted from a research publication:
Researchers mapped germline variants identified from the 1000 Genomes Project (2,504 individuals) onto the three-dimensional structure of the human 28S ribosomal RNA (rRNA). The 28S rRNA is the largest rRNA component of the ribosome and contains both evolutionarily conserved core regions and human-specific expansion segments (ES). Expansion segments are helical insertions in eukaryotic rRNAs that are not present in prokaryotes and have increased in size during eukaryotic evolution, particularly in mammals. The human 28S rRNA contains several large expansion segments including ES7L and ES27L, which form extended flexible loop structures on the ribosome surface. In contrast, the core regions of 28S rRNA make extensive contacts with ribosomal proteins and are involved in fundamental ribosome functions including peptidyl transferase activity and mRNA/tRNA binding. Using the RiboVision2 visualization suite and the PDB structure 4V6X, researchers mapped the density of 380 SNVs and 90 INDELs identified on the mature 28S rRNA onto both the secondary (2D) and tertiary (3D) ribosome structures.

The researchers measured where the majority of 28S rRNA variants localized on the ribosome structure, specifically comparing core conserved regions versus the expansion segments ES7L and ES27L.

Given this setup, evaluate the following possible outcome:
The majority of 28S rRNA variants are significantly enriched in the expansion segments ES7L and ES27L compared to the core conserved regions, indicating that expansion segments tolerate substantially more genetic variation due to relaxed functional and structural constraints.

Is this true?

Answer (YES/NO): YES